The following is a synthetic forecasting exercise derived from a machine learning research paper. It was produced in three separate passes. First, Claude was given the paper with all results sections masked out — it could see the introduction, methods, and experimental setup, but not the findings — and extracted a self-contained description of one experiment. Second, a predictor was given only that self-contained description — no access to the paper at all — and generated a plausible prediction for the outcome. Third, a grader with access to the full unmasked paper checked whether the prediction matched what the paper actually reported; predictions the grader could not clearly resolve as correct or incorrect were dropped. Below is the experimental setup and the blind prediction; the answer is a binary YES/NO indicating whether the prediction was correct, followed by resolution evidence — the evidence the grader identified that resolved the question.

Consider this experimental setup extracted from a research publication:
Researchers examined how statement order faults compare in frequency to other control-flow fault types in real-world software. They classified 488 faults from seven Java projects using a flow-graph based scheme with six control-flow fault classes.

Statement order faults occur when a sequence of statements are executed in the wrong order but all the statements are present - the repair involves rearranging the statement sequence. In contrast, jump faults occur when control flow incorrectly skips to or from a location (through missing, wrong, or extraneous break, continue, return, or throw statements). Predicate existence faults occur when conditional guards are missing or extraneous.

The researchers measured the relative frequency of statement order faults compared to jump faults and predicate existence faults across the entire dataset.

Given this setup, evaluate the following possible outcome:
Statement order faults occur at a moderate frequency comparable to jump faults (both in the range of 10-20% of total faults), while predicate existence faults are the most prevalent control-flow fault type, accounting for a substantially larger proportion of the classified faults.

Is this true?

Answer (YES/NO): NO